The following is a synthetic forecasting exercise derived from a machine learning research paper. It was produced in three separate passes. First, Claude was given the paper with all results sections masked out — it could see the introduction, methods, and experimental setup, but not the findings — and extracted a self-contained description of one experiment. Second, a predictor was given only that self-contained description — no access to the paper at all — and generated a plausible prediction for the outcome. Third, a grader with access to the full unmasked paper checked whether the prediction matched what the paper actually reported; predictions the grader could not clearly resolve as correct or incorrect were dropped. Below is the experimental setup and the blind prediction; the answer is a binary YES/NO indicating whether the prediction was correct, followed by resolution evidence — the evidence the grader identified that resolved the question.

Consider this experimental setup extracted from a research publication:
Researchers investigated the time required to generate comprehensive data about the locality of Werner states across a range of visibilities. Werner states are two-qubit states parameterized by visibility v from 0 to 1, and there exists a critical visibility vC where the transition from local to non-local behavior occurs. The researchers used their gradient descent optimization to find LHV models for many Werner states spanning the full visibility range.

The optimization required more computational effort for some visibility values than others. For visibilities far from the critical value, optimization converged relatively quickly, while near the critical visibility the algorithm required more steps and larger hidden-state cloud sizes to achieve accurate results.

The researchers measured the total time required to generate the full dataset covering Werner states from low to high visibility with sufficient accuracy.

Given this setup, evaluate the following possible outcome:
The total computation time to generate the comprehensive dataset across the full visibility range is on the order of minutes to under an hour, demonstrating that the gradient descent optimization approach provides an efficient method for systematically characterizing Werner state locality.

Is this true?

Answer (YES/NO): NO